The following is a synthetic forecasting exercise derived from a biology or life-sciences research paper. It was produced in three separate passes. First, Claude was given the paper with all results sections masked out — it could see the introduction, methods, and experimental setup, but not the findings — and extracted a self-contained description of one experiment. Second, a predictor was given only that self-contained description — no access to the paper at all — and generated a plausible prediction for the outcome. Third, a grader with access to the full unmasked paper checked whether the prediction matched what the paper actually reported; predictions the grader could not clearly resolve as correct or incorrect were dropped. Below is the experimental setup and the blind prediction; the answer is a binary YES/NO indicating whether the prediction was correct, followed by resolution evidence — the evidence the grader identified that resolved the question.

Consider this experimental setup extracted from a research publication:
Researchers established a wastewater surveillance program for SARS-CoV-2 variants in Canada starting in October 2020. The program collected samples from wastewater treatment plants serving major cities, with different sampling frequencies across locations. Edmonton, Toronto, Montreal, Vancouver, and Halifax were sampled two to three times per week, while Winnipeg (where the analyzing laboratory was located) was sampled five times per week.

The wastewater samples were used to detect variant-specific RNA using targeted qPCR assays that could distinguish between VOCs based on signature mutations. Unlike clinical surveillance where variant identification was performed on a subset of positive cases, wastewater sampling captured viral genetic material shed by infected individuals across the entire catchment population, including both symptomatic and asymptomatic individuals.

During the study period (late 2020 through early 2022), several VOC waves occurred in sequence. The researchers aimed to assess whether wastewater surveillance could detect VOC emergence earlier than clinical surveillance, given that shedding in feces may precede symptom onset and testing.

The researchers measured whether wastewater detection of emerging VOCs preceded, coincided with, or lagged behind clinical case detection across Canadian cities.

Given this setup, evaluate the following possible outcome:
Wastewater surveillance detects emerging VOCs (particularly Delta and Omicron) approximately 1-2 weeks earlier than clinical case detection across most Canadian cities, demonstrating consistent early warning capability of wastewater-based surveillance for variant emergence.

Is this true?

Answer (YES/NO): NO